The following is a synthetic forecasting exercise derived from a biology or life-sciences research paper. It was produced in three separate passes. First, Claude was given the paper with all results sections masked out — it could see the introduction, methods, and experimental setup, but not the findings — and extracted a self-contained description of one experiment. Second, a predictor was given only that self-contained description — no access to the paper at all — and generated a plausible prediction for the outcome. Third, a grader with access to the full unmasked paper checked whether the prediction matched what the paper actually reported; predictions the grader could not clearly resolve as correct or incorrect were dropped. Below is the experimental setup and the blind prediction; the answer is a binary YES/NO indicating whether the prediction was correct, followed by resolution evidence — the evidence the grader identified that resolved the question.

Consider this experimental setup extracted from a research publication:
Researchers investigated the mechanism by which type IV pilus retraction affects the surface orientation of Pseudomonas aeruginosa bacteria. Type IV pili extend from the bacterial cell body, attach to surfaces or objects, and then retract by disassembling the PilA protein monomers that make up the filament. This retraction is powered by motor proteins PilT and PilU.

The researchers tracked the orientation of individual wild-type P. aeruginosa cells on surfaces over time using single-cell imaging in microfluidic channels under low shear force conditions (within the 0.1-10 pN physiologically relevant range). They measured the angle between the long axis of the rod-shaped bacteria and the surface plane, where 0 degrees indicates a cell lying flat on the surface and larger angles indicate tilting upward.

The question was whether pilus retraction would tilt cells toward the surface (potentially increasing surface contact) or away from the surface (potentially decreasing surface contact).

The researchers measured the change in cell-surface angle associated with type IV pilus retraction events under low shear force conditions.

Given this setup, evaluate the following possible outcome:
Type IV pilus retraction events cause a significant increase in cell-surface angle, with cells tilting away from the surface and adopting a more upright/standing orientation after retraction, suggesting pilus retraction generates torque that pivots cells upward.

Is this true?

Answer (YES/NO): YES